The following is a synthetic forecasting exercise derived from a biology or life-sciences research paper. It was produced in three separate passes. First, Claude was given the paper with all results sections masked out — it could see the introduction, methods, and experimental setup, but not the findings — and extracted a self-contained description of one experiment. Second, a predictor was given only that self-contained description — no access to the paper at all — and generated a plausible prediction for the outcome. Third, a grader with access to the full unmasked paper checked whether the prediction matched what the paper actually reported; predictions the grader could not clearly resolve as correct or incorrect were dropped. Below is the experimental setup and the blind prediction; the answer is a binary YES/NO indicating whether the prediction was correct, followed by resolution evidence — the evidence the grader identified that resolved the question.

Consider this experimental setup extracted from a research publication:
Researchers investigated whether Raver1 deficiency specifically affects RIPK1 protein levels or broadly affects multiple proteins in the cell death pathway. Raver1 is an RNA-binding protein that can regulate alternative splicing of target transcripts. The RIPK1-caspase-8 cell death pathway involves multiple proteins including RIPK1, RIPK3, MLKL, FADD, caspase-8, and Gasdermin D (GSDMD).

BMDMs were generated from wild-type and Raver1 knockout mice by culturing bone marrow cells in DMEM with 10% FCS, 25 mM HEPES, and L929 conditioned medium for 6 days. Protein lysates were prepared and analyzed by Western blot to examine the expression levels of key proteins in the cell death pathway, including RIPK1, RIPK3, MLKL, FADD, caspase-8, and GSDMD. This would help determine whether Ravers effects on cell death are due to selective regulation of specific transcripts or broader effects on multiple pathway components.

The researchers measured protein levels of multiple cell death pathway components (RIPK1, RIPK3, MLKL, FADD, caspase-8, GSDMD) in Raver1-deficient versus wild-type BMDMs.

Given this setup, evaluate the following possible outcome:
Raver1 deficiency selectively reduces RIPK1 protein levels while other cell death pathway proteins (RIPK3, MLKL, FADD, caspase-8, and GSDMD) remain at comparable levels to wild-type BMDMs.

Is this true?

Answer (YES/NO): YES